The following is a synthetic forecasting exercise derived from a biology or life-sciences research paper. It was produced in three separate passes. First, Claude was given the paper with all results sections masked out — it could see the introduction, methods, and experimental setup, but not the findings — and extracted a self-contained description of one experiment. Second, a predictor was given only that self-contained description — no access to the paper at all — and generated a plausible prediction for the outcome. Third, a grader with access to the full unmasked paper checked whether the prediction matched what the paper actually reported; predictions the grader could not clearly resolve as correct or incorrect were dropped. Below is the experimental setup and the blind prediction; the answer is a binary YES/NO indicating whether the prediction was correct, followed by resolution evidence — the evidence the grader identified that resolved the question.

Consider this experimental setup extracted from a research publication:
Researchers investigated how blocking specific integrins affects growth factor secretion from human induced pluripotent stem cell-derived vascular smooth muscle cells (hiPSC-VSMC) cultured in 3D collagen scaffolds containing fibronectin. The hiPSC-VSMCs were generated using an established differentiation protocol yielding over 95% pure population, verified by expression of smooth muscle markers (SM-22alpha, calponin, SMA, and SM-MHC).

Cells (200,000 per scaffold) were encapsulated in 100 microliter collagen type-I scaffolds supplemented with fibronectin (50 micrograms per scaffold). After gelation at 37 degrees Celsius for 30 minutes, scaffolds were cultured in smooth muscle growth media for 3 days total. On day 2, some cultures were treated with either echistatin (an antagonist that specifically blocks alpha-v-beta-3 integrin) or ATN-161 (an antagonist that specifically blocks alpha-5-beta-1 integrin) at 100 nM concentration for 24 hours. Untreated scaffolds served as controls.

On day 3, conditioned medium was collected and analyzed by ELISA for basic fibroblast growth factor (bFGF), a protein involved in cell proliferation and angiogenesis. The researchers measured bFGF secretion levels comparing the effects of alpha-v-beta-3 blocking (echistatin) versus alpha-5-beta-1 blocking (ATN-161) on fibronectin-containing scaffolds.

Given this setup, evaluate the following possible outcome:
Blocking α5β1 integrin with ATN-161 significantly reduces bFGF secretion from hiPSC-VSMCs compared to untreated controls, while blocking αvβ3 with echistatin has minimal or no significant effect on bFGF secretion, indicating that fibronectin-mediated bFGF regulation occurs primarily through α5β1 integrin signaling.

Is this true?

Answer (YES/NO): NO